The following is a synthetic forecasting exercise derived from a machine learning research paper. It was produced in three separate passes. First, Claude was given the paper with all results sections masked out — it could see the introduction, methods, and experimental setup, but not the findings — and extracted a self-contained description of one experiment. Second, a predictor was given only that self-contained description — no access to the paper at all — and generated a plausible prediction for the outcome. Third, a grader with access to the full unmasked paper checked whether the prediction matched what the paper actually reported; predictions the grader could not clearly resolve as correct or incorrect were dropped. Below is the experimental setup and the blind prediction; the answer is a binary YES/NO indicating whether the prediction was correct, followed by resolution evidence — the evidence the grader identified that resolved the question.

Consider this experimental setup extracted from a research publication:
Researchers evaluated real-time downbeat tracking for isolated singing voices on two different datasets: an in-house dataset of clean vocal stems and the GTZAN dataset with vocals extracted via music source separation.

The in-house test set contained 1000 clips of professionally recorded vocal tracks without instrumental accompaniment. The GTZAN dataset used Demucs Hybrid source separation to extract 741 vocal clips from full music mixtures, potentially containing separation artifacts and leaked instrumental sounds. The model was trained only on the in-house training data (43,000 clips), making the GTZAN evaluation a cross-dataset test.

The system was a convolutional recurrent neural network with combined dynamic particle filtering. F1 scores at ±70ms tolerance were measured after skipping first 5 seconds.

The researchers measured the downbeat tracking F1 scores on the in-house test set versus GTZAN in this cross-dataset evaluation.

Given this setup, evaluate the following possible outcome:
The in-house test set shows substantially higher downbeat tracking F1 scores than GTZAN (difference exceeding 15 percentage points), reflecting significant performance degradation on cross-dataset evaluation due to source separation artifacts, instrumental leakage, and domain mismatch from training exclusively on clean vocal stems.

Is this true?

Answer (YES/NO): YES